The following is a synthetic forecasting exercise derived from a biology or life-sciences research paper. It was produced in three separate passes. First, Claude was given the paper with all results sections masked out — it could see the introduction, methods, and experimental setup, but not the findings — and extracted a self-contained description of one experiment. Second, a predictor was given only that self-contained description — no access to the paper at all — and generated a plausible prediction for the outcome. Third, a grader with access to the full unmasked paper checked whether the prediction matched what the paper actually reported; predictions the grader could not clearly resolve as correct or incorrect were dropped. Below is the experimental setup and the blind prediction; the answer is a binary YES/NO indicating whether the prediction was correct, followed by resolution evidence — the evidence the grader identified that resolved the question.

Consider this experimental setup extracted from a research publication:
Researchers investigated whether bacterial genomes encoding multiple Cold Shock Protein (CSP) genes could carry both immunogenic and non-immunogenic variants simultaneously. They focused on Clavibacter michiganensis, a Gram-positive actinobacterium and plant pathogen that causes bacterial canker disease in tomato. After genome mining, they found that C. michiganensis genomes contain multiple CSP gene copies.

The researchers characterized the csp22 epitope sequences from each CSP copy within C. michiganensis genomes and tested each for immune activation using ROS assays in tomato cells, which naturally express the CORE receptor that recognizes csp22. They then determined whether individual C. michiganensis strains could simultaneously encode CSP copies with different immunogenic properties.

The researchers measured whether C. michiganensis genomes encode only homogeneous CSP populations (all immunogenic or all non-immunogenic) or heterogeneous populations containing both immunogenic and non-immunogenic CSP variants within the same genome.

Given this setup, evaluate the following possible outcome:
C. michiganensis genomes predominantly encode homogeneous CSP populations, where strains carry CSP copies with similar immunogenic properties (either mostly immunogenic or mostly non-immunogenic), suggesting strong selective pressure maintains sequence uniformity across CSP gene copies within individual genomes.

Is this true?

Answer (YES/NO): NO